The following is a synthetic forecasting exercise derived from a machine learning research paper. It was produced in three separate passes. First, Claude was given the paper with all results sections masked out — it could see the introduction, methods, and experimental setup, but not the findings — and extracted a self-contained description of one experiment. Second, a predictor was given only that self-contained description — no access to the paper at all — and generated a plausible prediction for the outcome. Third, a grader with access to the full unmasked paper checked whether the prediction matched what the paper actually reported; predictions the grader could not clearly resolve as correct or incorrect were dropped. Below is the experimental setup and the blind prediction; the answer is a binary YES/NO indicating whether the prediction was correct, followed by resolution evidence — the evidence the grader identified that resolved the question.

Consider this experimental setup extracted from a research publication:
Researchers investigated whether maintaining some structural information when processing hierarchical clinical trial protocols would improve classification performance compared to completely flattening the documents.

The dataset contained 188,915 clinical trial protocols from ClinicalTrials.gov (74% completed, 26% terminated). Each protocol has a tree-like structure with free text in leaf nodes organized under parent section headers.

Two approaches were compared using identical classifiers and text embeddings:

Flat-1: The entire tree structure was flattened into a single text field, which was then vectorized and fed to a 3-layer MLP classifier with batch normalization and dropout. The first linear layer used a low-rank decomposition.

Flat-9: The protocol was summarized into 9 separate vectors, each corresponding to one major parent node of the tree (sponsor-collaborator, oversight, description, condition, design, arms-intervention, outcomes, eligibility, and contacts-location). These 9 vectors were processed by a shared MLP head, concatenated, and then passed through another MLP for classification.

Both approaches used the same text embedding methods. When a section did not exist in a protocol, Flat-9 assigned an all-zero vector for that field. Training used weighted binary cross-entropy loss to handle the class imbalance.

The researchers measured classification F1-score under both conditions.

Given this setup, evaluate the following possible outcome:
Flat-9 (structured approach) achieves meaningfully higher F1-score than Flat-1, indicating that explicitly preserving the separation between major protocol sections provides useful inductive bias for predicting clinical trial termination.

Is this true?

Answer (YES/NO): YES